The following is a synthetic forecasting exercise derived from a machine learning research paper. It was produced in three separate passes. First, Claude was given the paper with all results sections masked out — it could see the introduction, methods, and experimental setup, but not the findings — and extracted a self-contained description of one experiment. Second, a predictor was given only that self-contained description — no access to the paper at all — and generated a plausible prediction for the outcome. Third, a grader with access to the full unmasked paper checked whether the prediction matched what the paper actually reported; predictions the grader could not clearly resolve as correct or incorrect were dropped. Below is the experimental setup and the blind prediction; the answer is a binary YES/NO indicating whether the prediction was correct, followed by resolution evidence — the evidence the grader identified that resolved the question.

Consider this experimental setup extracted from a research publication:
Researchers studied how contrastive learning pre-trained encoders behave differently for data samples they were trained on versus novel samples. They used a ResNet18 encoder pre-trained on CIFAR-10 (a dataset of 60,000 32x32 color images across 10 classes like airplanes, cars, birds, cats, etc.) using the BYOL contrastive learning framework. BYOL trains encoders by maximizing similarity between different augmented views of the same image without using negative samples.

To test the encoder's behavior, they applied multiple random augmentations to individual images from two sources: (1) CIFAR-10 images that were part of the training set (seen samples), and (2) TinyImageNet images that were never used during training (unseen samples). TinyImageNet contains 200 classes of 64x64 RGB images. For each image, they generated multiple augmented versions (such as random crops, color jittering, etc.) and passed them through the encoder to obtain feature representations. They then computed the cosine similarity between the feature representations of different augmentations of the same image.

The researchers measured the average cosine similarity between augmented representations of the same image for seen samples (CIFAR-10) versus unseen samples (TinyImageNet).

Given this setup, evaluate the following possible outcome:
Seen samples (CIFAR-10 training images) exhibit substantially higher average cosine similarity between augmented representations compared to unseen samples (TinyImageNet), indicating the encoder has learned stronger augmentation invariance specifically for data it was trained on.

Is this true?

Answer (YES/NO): YES